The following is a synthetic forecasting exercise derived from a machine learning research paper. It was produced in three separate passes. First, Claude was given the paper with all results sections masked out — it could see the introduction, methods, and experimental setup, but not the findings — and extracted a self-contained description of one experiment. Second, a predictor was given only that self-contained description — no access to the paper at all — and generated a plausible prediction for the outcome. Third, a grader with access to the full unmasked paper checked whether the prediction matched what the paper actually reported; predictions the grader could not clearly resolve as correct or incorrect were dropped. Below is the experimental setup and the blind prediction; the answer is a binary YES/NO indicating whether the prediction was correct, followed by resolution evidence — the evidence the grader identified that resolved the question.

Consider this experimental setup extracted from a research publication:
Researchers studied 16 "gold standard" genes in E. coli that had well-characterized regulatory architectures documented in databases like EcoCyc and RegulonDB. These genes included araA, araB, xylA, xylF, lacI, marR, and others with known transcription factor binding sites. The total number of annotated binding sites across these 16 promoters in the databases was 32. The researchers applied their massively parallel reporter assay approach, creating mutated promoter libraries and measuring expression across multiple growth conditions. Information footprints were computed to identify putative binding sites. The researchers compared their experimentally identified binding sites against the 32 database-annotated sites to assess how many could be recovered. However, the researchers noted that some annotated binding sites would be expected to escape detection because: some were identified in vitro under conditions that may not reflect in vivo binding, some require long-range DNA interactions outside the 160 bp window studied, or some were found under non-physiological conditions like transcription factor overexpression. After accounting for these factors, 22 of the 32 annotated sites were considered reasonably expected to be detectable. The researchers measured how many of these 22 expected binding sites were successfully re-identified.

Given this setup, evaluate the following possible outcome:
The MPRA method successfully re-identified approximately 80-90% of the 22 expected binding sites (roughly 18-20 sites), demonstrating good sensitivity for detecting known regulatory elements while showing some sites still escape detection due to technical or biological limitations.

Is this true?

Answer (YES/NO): YES